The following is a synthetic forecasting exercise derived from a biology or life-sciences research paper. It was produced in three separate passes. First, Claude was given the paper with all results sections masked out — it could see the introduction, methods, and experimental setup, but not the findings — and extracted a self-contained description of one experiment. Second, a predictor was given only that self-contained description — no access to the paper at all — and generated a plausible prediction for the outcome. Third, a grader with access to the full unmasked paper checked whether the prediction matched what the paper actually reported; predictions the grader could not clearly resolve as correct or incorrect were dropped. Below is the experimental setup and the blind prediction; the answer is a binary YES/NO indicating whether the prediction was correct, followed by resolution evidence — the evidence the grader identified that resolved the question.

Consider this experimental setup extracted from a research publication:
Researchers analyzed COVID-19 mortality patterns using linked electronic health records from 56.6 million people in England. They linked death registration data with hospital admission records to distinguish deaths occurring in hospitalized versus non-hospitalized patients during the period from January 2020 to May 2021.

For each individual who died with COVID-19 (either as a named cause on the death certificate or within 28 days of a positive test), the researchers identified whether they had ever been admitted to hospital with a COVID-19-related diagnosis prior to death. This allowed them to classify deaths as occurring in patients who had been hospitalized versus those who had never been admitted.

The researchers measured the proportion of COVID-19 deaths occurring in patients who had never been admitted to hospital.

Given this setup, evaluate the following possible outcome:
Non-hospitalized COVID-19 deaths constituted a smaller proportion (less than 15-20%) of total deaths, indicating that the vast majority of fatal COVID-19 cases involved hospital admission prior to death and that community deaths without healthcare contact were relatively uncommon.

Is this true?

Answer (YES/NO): NO